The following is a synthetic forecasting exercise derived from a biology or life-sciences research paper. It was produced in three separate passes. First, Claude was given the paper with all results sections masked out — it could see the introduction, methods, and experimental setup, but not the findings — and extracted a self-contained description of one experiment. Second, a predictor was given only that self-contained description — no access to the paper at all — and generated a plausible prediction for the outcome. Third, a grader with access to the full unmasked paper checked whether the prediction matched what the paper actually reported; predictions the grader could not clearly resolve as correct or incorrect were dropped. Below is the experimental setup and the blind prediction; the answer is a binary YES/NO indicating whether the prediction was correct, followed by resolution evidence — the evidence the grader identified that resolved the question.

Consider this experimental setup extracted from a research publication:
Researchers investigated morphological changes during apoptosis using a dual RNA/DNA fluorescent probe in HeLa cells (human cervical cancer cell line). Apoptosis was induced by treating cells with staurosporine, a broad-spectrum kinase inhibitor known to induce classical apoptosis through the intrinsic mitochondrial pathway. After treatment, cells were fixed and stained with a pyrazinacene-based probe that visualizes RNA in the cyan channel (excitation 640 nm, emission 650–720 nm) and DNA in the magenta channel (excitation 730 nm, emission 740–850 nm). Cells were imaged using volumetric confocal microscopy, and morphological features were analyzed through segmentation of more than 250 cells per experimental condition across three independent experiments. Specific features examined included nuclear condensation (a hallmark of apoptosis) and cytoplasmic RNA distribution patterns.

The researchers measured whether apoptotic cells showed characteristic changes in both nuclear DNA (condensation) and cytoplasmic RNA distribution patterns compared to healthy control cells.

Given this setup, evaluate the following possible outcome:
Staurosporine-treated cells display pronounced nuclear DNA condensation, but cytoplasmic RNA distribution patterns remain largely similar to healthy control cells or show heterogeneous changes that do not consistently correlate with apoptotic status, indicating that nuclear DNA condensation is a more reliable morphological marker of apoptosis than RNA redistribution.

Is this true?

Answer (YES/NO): NO